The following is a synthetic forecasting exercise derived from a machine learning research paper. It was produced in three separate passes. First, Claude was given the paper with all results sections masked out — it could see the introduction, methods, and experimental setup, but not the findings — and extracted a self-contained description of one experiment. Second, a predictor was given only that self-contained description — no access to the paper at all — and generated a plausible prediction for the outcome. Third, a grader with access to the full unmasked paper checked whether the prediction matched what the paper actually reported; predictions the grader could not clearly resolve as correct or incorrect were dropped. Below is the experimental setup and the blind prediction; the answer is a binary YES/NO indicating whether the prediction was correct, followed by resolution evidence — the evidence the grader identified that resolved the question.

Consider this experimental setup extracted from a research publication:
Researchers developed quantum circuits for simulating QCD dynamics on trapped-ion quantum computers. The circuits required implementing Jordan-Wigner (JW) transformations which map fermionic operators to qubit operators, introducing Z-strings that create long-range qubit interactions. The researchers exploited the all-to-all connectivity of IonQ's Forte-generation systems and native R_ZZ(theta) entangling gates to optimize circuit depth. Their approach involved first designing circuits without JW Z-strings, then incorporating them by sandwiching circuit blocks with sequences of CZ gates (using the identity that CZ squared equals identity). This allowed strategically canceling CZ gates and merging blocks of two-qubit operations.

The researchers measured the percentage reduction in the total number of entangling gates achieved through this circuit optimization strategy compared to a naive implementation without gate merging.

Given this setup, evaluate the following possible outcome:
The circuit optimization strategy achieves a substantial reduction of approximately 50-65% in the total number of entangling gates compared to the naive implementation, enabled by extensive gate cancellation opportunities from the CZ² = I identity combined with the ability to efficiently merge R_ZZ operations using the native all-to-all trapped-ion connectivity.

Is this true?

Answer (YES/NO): NO